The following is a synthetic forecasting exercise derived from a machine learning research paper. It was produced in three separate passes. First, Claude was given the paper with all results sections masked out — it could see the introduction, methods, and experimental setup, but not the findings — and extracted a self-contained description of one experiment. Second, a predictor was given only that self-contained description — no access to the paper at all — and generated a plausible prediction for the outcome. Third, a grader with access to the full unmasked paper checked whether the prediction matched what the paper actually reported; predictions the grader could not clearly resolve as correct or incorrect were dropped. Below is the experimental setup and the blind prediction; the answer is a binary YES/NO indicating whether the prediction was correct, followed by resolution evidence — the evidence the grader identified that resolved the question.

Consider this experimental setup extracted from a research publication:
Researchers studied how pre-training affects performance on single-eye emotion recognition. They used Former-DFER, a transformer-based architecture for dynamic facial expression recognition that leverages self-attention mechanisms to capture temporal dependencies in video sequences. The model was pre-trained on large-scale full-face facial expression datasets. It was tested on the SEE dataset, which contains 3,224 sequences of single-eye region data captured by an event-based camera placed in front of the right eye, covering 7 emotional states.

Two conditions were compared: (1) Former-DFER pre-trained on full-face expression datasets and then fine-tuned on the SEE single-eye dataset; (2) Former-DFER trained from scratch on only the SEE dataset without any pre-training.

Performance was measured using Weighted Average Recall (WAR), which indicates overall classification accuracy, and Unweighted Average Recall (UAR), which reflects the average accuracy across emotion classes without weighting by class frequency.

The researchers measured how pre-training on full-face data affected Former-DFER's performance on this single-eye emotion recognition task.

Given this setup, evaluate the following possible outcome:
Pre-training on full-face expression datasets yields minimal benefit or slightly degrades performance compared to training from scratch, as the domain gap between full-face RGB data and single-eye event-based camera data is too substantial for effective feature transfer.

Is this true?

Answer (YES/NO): NO